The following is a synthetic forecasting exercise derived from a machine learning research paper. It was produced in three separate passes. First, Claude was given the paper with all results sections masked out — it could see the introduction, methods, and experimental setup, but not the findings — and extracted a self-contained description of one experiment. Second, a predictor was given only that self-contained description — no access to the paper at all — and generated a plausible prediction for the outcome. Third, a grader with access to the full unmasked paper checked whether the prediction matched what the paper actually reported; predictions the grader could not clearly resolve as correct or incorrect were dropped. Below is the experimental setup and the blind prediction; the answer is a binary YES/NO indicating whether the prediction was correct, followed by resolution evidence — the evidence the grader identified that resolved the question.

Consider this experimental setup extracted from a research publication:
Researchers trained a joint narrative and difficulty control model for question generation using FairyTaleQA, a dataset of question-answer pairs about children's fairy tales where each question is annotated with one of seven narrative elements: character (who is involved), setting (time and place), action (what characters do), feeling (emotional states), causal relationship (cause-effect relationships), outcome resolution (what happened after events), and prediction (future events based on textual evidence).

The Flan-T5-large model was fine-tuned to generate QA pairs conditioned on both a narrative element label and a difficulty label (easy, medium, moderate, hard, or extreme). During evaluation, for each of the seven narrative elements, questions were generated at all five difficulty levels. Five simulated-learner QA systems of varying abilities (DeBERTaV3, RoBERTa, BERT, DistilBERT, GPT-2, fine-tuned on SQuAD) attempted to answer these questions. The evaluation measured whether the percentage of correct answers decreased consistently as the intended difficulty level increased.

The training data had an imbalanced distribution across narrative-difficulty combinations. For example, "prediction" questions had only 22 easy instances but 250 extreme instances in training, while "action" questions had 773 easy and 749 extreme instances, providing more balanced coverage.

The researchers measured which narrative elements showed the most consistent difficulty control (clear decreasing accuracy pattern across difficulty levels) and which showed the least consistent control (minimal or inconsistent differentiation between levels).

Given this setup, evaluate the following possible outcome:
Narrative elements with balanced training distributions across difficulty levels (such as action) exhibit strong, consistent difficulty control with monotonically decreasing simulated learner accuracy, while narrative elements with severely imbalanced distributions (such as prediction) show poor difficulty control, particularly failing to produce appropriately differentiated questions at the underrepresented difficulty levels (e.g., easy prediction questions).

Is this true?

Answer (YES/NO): NO